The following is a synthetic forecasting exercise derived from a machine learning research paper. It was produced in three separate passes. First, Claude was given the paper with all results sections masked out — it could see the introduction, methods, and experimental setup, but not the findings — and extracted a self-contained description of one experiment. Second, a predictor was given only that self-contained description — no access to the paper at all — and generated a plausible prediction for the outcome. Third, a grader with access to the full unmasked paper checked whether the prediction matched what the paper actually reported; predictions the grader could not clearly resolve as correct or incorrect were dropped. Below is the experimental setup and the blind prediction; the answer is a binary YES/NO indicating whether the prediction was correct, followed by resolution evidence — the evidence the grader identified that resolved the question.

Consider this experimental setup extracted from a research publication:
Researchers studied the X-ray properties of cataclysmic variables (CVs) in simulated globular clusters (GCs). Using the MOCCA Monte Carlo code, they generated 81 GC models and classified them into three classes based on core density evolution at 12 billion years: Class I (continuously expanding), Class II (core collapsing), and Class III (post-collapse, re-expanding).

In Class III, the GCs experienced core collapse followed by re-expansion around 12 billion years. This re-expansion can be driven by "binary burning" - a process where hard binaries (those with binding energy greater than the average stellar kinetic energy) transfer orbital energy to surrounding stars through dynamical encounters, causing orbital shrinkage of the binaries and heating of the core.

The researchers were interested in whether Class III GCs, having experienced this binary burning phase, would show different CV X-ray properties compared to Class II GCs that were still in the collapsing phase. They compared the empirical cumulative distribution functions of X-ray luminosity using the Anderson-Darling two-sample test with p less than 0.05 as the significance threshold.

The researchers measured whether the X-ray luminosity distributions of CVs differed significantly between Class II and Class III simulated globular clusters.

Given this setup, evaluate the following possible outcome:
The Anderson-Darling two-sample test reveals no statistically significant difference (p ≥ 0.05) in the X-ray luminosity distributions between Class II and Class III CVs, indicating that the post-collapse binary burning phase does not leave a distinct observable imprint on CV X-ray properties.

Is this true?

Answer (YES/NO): YES